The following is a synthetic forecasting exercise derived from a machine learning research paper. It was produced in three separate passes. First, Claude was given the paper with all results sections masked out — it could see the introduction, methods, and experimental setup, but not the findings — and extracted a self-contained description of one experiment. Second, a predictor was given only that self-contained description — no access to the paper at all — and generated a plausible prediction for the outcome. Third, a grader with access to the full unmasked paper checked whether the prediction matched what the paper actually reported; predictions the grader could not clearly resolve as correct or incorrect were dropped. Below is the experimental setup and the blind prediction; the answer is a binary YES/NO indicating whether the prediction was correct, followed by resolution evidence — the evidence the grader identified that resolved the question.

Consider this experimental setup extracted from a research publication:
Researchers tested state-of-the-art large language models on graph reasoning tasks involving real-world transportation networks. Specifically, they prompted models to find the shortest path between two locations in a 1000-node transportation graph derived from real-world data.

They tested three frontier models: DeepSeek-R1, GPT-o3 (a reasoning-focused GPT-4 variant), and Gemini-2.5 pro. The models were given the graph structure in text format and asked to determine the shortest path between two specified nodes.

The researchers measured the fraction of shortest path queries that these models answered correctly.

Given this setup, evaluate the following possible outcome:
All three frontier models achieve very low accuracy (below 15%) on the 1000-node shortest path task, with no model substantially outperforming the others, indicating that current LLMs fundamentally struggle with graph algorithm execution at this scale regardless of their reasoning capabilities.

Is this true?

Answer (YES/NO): YES